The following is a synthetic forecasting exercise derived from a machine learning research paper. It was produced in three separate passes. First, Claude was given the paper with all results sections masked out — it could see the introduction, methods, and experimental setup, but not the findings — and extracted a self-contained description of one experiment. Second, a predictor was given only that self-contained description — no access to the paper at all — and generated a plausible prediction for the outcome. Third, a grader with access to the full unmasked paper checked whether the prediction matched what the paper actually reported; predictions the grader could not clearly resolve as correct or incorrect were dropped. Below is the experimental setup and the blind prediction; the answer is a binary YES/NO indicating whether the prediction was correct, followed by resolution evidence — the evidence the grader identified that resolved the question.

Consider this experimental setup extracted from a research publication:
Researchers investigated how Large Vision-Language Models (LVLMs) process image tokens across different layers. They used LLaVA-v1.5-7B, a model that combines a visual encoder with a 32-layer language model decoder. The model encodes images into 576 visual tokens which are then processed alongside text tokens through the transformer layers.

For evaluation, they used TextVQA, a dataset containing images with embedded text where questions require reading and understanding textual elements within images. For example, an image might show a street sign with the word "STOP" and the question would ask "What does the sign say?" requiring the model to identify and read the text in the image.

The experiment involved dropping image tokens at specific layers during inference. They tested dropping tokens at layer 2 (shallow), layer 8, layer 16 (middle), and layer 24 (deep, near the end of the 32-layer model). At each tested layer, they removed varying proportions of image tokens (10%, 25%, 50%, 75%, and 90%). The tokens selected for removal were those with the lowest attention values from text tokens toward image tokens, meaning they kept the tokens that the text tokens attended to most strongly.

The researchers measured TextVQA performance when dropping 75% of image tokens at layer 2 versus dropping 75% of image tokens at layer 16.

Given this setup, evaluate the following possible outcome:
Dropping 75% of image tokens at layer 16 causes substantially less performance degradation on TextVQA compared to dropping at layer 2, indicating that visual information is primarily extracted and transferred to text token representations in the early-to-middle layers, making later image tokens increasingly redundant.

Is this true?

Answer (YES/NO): YES